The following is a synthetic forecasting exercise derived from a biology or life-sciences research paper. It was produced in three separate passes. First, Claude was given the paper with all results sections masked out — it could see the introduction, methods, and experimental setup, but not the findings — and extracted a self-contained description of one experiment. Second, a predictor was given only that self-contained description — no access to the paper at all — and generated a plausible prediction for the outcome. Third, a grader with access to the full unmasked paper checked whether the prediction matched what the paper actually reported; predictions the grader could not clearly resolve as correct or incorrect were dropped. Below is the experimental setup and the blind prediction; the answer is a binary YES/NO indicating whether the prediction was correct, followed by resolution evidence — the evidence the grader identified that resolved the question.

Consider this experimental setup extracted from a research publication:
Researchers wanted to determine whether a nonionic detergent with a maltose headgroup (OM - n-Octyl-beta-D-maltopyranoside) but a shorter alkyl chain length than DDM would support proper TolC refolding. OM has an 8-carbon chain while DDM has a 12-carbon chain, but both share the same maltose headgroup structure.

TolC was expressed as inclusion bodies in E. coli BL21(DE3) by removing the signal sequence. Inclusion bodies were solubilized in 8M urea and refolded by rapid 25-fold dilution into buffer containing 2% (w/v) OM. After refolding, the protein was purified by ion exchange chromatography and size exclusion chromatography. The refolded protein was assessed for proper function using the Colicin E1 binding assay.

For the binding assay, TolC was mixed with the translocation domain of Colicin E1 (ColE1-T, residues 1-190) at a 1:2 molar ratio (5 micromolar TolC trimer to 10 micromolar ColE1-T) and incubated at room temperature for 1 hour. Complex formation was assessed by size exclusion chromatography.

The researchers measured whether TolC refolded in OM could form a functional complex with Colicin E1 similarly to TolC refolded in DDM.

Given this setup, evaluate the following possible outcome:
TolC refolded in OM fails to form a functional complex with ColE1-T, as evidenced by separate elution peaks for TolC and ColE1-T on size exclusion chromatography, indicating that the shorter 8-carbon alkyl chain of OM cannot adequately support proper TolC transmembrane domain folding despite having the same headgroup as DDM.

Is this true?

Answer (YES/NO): NO